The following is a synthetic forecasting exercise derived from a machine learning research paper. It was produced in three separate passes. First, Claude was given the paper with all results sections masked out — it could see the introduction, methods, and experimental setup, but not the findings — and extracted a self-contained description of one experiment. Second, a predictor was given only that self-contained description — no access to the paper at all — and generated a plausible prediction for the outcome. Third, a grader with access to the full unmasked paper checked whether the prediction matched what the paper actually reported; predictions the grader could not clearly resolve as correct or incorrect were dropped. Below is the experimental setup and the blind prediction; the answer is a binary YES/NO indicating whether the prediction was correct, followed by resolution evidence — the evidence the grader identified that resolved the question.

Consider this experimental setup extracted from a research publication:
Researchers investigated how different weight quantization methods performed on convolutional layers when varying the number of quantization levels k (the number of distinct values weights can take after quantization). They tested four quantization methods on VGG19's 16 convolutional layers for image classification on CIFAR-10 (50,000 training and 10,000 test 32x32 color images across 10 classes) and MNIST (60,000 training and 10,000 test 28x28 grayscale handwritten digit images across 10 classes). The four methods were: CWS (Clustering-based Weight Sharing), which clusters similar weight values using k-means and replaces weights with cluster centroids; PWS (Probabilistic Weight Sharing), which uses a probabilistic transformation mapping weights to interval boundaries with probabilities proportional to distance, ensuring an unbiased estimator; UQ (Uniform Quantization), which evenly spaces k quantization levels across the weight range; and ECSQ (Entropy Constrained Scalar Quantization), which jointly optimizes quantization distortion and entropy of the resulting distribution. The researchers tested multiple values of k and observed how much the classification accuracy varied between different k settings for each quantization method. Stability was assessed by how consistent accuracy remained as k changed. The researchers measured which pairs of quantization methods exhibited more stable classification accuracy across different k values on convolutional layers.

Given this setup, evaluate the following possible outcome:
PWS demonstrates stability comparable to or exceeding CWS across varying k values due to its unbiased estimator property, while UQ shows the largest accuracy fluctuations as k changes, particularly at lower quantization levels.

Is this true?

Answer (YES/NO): NO